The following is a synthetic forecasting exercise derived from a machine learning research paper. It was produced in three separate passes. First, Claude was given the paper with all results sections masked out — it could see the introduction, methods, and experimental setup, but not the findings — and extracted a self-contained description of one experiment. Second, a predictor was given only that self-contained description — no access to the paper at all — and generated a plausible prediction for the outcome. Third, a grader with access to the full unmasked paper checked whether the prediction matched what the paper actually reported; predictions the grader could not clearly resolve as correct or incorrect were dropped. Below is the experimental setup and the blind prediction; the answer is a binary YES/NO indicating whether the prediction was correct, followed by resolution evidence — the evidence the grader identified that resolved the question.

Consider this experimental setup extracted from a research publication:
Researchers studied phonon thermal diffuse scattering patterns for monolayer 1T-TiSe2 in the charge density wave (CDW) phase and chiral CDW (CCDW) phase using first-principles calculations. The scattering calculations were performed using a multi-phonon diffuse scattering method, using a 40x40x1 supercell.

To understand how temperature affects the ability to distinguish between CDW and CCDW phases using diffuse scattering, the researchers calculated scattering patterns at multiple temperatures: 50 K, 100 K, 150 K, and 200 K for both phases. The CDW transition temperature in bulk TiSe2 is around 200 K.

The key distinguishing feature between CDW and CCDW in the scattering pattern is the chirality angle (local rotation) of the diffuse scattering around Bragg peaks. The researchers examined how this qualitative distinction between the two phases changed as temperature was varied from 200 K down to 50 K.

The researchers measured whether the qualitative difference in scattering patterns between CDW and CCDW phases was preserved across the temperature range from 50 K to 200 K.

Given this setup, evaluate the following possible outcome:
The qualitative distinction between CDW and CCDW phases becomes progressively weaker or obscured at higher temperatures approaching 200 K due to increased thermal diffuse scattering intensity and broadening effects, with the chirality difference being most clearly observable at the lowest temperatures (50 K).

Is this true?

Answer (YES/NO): NO